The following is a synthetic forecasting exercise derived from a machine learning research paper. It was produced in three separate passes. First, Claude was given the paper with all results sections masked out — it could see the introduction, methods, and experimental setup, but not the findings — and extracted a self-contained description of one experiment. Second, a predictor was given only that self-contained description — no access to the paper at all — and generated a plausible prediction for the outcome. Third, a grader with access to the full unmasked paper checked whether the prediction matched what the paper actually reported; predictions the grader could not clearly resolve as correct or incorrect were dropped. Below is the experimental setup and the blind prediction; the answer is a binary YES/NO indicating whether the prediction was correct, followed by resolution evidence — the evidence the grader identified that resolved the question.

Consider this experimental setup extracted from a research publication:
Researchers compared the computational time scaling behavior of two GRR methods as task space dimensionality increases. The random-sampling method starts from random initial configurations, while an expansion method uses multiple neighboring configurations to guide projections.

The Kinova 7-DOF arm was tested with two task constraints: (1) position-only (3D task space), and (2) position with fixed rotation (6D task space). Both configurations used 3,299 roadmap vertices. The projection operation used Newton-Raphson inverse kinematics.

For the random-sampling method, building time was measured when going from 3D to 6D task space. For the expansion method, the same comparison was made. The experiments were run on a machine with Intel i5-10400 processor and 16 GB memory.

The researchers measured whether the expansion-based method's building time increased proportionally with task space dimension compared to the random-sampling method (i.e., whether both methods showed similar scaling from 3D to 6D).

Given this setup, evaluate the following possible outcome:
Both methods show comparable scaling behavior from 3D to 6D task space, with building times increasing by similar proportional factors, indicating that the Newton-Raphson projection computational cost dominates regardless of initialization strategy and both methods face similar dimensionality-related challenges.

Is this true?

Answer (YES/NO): NO